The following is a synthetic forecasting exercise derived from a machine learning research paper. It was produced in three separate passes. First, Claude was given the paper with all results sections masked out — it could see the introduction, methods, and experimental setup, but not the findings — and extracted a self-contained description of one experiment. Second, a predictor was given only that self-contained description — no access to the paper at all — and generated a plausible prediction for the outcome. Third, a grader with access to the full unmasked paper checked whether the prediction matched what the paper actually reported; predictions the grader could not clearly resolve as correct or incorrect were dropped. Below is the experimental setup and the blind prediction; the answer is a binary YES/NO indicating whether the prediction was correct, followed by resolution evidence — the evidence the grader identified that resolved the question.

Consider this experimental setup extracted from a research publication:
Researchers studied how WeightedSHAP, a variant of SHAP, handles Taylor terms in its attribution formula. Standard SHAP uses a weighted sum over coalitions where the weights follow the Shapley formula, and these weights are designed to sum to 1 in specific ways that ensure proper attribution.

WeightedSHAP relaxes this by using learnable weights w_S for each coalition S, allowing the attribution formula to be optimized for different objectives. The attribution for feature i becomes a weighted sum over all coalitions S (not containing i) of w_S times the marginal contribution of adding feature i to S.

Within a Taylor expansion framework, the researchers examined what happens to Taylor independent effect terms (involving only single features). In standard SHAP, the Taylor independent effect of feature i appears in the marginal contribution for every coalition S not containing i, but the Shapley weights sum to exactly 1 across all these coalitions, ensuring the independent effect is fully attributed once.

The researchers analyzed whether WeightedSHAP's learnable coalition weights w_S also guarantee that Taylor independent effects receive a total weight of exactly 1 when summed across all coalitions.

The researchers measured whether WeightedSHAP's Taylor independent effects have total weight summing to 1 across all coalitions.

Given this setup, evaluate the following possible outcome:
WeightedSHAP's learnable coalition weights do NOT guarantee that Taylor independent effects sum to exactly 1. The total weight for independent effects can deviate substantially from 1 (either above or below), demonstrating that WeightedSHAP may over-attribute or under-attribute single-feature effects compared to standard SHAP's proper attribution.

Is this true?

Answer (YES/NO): YES